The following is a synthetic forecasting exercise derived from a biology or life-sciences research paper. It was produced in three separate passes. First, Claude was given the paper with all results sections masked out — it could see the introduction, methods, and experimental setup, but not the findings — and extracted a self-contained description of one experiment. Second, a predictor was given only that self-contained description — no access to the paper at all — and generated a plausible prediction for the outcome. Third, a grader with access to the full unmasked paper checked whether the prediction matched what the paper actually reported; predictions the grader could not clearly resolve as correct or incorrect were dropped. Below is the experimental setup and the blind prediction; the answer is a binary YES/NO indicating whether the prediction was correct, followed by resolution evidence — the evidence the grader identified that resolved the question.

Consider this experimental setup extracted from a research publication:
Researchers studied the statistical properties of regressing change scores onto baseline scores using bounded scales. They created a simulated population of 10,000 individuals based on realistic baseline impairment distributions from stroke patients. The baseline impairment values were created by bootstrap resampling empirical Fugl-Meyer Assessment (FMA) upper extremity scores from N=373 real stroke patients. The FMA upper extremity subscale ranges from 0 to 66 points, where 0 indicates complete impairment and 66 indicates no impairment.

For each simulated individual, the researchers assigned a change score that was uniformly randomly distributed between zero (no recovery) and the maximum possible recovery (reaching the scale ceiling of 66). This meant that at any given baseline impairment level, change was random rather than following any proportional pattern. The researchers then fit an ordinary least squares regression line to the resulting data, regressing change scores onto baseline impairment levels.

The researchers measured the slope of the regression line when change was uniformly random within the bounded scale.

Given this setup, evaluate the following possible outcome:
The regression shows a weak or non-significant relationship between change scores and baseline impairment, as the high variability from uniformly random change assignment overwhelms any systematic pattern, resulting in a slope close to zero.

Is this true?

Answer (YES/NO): NO